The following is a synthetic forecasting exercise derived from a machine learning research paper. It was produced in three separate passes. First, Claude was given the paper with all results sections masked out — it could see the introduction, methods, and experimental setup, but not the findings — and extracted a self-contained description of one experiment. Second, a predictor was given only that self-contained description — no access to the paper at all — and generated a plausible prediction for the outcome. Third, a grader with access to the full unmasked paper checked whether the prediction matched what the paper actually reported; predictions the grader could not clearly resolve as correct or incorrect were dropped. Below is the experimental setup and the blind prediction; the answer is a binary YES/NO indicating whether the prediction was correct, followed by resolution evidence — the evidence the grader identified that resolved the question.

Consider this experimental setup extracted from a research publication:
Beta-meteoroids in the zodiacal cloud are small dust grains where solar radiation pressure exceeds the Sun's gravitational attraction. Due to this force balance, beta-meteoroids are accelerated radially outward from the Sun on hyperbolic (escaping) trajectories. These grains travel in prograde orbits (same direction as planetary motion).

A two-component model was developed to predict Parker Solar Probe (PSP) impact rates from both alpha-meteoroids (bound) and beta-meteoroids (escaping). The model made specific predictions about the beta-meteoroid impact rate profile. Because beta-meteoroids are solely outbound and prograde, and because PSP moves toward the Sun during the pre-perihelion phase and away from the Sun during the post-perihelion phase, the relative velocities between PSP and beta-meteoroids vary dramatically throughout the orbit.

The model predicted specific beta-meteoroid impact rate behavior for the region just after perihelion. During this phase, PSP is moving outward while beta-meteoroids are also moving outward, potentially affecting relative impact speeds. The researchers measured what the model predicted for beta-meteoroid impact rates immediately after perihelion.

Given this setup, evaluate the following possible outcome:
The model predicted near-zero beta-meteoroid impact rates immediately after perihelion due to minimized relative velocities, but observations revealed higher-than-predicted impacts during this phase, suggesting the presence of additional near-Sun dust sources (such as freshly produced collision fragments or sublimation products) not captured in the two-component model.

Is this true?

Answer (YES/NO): NO